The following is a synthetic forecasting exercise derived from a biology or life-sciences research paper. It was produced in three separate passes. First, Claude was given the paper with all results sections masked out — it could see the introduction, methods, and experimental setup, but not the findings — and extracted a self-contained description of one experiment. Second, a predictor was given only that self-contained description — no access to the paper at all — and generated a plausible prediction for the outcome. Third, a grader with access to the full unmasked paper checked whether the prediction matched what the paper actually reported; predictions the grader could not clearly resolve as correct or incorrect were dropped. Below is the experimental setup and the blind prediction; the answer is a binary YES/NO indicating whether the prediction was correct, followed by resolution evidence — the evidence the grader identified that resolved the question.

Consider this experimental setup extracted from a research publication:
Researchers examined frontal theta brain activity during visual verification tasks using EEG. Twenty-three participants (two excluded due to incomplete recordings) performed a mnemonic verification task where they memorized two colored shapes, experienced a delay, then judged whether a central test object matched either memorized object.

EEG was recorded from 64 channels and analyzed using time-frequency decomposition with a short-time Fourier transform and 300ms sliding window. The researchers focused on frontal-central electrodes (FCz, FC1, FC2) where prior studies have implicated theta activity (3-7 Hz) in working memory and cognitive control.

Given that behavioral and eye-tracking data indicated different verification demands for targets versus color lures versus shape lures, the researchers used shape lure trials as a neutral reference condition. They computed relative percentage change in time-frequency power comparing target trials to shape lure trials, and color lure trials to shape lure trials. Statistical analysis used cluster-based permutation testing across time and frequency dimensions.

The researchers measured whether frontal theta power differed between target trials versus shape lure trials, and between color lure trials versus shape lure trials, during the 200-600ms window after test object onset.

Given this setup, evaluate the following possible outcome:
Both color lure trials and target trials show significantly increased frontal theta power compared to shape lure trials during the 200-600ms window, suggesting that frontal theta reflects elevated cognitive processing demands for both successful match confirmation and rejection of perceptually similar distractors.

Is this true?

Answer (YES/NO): YES